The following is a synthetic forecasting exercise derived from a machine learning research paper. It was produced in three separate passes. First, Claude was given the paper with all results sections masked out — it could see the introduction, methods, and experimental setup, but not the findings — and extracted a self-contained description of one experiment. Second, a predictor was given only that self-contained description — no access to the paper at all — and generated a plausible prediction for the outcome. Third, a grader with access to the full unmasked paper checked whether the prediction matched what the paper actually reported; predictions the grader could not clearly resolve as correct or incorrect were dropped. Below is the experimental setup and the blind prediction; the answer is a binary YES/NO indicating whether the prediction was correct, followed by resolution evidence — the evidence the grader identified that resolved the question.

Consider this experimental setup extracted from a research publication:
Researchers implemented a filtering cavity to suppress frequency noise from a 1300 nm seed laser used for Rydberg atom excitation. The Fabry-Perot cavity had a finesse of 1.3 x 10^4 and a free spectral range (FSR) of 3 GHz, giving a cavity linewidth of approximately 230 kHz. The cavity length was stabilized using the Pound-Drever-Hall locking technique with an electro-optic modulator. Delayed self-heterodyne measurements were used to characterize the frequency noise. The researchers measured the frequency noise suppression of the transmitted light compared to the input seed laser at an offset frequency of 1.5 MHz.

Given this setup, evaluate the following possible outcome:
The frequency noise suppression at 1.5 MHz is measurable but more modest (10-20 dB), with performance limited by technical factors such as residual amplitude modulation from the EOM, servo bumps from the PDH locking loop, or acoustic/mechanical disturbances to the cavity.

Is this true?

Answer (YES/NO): NO